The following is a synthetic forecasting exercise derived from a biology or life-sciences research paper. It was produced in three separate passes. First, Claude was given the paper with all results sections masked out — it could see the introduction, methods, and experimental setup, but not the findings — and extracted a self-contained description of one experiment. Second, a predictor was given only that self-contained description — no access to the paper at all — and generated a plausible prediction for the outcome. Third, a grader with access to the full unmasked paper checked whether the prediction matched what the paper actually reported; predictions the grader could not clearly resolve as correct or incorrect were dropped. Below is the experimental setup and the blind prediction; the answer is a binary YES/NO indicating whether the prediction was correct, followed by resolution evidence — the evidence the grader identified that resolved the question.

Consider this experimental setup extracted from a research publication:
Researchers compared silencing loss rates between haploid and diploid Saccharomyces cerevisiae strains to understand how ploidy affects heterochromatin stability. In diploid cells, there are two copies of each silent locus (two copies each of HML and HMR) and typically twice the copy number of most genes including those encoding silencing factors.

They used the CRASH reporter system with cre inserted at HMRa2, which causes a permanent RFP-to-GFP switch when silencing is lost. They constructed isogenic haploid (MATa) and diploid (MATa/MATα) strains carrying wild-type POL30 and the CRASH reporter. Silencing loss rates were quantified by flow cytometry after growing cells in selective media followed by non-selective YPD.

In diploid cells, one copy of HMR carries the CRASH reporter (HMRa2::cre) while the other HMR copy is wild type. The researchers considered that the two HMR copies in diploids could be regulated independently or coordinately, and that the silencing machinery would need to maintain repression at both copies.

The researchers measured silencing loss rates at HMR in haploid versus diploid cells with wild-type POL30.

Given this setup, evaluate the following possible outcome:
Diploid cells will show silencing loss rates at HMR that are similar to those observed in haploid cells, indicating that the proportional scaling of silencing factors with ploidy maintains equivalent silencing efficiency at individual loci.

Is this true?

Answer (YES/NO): YES